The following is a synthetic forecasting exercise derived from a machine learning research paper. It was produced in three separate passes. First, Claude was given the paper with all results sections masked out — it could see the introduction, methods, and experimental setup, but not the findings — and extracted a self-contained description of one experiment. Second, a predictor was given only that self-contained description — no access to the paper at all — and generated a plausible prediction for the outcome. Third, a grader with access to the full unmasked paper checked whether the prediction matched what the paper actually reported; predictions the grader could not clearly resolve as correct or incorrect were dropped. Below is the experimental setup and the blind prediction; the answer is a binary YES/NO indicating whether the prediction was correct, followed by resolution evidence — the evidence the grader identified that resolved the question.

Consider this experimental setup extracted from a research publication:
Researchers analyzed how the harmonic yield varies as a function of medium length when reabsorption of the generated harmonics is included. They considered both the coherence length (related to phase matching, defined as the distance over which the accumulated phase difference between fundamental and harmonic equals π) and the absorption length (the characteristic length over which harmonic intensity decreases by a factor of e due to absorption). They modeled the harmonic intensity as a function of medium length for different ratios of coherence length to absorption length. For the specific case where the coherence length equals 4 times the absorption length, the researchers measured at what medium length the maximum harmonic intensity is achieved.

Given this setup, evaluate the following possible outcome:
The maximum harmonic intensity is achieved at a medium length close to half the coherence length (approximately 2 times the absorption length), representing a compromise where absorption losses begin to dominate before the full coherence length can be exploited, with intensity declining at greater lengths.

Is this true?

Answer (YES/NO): NO